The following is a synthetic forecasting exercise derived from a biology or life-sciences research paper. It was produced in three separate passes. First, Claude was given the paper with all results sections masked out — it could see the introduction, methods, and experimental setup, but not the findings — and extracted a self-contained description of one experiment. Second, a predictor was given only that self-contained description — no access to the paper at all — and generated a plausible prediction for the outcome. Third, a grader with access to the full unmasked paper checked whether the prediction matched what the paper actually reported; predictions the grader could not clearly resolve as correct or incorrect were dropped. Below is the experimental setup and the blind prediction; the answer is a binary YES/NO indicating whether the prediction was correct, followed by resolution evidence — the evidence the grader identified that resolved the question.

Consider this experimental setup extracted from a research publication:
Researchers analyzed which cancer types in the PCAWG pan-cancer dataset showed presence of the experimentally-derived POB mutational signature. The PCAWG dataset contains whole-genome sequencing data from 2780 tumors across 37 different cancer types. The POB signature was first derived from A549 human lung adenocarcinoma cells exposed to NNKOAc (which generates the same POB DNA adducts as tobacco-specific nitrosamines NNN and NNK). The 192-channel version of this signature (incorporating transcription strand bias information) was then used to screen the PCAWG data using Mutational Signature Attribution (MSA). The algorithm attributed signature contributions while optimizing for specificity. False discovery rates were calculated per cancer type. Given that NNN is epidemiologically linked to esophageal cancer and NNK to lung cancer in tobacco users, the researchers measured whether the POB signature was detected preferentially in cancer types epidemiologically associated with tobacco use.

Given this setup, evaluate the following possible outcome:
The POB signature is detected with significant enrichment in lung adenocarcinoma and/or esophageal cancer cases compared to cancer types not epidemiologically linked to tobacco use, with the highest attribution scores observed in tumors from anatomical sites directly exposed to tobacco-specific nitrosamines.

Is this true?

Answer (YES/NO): NO